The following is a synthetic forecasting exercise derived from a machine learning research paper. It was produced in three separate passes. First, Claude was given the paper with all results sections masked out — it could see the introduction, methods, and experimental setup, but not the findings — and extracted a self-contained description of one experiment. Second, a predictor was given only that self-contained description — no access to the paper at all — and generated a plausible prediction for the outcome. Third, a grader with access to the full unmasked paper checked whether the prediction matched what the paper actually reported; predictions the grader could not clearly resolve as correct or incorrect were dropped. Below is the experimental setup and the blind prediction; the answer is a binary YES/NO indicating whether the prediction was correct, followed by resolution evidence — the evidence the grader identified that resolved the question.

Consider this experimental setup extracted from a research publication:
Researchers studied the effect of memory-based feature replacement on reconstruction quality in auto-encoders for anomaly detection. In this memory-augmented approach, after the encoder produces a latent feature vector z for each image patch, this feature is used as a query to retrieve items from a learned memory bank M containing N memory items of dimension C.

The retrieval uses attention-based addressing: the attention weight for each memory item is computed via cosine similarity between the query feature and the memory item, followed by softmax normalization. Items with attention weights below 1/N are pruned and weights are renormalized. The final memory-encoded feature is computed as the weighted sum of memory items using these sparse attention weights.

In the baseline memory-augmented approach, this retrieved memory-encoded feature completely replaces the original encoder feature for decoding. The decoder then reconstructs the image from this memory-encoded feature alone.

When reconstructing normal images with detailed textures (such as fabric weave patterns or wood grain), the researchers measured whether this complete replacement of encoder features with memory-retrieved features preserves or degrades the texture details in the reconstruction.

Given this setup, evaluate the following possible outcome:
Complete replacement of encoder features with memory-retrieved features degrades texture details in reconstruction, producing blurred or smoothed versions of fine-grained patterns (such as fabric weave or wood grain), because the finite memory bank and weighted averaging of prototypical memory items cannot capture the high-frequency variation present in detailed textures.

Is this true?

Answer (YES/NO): YES